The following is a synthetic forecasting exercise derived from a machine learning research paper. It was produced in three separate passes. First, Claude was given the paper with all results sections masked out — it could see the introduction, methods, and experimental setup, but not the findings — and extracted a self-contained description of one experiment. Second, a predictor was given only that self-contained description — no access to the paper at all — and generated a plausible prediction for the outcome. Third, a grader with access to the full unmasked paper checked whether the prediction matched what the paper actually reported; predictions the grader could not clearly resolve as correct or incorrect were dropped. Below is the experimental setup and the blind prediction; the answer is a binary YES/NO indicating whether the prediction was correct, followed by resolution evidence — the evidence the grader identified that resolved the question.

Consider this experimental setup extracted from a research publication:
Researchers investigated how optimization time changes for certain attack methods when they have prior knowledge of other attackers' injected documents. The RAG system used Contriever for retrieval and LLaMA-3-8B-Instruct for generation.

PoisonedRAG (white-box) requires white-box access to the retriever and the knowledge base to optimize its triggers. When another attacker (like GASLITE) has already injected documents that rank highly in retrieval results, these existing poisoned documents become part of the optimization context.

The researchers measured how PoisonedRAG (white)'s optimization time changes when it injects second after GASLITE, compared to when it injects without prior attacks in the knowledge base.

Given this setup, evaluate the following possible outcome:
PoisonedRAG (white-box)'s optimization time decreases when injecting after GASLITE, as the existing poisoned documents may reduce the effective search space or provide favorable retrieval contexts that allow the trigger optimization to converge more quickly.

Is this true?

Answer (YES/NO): NO